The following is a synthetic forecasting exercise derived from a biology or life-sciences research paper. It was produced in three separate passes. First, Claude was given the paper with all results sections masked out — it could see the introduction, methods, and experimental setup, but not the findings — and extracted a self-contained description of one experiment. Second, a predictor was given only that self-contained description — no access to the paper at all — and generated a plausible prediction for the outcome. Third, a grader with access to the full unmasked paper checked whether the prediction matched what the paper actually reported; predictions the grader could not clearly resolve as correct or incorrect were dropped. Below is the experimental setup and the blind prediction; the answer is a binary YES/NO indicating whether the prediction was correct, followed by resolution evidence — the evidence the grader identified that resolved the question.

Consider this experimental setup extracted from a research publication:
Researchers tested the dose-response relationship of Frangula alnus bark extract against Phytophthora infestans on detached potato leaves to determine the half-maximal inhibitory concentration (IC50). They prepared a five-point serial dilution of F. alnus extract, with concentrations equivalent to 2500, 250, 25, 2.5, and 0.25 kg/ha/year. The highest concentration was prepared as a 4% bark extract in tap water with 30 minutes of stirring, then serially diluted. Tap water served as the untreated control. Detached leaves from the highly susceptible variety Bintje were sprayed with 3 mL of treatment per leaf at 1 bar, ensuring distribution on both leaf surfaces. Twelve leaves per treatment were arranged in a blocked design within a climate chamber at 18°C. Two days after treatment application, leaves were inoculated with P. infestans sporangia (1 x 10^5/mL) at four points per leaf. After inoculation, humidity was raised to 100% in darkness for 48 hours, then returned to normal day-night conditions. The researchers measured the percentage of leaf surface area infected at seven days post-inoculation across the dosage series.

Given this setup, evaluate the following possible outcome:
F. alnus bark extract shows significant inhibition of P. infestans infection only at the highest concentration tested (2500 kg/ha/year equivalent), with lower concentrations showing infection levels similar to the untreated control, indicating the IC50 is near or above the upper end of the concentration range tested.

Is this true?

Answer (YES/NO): NO